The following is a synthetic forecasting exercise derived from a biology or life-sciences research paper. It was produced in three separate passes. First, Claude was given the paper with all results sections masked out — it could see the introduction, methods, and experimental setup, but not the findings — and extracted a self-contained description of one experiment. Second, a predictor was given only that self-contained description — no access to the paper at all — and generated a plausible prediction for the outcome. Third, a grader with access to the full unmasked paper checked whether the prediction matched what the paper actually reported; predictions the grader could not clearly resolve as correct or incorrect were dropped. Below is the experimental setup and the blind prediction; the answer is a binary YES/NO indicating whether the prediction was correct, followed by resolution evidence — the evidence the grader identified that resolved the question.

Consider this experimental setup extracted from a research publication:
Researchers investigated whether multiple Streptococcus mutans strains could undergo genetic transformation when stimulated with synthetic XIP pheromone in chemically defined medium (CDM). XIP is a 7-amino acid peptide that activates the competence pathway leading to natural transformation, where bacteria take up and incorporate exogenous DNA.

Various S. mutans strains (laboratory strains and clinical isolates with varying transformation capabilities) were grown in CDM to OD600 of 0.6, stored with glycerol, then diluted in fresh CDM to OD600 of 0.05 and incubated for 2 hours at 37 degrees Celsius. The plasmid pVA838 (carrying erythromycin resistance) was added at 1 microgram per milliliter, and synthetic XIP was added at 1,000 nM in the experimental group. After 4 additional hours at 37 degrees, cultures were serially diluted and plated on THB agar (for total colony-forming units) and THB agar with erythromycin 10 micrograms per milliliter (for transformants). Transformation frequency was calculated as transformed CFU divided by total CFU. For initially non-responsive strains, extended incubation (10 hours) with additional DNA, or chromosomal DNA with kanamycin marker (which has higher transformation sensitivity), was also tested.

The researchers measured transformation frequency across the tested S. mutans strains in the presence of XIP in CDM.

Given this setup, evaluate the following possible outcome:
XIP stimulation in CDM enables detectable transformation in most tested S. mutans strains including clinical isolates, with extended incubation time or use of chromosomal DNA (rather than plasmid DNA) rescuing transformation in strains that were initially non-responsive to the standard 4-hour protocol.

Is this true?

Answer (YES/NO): YES